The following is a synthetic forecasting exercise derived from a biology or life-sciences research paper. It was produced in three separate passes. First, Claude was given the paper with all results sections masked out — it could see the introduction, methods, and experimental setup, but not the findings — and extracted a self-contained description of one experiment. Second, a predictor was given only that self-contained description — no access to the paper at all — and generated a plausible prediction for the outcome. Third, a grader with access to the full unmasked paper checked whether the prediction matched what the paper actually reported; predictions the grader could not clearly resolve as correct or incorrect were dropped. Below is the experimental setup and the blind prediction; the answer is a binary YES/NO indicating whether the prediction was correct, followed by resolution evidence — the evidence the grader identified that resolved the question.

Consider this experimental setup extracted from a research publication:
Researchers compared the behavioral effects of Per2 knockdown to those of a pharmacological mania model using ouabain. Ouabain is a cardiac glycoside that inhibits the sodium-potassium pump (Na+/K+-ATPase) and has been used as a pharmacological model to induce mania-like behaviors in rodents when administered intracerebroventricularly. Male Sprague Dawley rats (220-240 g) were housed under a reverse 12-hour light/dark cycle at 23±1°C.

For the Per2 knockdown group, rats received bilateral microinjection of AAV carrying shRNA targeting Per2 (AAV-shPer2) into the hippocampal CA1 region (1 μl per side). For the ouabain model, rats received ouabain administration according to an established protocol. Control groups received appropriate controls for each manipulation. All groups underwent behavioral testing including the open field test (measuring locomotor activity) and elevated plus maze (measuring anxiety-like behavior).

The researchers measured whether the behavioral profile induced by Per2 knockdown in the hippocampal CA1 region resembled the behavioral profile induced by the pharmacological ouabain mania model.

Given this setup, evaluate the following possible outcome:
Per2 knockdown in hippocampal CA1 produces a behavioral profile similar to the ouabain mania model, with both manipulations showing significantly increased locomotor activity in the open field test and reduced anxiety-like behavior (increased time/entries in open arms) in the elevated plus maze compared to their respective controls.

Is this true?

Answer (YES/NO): NO